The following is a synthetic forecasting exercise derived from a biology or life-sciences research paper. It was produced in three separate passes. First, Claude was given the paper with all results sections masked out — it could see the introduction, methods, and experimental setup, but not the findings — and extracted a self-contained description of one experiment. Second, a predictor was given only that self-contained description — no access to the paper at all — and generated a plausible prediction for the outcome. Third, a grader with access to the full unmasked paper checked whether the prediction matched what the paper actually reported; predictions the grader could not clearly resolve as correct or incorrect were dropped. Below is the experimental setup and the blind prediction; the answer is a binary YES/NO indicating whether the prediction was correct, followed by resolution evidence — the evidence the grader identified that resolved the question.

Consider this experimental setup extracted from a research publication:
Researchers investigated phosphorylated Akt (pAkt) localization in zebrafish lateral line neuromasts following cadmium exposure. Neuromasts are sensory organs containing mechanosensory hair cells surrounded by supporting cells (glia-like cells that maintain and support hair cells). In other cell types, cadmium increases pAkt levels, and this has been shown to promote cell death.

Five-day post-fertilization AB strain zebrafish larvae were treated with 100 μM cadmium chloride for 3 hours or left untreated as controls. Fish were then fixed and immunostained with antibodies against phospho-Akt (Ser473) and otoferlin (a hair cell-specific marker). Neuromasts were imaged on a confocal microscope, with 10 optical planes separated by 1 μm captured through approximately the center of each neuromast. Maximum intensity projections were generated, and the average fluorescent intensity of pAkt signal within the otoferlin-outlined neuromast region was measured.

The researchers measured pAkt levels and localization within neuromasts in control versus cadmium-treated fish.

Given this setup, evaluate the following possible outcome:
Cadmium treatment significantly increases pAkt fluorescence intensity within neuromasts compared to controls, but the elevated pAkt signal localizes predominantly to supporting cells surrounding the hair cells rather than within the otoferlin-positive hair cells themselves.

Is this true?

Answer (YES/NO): NO